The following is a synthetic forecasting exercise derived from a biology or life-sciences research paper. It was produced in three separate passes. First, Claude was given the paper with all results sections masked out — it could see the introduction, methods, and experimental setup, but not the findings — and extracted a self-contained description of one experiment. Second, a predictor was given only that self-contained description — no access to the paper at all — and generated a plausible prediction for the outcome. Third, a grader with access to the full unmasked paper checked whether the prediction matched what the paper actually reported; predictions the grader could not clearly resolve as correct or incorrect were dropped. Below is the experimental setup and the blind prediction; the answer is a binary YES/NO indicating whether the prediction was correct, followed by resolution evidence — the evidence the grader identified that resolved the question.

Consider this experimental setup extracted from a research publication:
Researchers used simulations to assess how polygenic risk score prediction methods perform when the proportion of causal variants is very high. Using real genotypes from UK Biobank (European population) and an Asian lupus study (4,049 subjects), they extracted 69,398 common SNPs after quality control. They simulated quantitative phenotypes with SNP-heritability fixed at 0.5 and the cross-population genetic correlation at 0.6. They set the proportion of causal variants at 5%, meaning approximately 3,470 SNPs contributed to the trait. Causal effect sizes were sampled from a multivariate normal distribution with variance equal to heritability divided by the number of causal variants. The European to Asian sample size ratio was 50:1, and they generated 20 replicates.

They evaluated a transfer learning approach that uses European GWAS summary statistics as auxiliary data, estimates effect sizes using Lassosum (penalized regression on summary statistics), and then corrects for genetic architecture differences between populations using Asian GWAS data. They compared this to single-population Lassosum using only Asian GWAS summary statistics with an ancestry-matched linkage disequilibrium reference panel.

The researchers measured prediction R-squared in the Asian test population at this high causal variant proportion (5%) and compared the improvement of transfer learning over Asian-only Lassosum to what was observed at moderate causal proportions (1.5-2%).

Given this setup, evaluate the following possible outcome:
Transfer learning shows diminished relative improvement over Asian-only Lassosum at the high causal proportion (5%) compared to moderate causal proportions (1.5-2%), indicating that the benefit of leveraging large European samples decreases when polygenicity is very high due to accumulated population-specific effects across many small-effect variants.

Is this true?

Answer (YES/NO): YES